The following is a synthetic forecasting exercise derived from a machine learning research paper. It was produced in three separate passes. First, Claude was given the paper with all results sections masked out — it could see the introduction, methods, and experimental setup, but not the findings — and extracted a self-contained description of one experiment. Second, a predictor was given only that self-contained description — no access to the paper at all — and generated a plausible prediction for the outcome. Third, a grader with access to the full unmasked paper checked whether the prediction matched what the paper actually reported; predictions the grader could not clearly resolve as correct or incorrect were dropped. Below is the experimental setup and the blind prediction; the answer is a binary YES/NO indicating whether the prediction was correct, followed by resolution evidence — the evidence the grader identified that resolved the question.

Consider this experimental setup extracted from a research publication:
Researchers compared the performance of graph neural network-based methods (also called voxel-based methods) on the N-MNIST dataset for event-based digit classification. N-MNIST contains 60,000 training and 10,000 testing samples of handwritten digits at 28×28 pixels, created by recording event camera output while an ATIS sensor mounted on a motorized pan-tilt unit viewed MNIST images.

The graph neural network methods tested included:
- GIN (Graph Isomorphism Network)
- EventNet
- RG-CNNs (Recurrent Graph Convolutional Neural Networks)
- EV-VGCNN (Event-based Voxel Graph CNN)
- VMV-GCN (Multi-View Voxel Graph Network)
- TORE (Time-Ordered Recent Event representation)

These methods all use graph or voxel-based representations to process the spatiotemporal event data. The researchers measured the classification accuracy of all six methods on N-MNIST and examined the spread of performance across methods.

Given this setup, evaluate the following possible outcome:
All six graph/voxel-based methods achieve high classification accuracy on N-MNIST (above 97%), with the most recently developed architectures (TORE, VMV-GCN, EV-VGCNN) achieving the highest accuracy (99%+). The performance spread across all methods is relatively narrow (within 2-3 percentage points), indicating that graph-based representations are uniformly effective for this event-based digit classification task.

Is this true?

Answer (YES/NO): NO